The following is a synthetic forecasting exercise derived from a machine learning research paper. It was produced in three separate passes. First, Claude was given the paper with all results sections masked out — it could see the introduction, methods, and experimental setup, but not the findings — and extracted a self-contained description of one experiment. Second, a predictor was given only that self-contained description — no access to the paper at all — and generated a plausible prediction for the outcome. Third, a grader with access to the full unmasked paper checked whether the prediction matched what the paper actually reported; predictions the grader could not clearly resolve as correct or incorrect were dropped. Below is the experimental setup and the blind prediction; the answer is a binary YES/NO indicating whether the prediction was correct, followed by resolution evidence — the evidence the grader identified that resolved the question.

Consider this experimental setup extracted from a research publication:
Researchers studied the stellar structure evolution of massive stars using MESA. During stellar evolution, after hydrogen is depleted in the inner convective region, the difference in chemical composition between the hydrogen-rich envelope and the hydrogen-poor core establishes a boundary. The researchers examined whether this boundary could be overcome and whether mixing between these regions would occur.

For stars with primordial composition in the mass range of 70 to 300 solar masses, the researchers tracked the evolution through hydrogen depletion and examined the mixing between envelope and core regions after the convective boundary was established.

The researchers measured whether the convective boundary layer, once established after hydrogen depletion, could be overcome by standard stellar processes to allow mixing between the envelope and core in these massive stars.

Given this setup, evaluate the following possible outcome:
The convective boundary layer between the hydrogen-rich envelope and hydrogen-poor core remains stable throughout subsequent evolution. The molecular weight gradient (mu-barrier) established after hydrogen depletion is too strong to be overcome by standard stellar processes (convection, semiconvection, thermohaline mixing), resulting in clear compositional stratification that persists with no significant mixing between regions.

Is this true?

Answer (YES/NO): NO